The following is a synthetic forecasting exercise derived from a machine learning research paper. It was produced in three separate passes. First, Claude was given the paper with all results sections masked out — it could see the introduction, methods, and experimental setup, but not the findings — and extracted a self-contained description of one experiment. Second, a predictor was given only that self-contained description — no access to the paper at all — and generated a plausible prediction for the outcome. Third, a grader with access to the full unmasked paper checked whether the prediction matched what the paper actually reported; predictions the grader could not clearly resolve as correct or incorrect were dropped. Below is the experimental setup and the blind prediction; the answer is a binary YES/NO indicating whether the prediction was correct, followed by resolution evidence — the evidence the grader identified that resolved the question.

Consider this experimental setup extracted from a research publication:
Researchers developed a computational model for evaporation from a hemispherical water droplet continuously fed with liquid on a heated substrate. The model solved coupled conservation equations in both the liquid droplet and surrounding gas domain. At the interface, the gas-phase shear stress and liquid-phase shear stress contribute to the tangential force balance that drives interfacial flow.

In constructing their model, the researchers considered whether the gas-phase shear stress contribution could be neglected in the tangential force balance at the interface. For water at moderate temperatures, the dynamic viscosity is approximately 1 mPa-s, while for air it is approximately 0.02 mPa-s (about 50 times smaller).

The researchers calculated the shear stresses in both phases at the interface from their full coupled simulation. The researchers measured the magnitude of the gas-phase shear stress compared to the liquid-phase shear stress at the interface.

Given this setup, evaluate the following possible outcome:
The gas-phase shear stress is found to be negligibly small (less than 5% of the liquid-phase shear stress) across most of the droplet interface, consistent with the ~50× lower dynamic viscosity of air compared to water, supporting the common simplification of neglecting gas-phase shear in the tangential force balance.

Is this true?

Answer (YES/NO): YES